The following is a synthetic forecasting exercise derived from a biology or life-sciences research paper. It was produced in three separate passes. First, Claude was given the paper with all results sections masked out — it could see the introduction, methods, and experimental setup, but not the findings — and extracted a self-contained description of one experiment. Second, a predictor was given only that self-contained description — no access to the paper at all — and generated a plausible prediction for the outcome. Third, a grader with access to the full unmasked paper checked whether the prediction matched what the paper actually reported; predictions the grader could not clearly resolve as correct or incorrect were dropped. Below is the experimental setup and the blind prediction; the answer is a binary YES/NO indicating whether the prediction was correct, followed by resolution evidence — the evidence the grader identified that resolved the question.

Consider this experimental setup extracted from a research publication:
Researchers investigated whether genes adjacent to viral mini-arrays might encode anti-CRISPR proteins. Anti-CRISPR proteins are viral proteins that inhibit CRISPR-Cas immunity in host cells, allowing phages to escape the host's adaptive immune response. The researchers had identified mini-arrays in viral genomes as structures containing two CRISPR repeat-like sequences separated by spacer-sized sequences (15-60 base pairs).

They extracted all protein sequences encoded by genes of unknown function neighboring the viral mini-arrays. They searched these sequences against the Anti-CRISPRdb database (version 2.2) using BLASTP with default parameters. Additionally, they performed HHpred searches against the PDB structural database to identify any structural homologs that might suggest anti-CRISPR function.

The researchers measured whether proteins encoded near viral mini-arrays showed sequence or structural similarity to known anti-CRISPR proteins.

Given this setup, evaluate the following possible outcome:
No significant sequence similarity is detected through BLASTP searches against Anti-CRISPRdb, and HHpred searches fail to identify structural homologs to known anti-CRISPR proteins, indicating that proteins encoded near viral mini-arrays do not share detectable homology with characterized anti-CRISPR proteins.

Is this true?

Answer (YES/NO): NO